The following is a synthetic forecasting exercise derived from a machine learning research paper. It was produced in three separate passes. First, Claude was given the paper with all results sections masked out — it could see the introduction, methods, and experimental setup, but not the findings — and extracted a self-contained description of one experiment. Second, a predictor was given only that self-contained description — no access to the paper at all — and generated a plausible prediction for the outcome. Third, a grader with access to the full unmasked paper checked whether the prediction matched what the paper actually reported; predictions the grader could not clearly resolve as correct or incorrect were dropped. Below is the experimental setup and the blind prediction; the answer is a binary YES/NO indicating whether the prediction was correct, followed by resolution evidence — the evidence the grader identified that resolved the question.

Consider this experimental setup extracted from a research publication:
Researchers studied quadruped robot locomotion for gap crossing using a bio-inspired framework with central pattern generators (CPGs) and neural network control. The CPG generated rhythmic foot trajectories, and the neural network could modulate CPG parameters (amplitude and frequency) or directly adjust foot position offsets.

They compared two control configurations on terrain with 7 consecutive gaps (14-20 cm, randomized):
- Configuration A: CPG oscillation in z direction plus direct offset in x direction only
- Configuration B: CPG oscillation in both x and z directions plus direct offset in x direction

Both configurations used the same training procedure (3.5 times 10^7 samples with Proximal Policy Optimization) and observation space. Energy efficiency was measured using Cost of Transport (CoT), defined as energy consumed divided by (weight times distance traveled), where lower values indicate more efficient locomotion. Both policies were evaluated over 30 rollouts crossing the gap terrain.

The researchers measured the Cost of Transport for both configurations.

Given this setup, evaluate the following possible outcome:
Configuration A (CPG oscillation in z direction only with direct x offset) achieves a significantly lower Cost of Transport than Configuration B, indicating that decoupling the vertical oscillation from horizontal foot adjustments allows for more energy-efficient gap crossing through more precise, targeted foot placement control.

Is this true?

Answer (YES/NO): YES